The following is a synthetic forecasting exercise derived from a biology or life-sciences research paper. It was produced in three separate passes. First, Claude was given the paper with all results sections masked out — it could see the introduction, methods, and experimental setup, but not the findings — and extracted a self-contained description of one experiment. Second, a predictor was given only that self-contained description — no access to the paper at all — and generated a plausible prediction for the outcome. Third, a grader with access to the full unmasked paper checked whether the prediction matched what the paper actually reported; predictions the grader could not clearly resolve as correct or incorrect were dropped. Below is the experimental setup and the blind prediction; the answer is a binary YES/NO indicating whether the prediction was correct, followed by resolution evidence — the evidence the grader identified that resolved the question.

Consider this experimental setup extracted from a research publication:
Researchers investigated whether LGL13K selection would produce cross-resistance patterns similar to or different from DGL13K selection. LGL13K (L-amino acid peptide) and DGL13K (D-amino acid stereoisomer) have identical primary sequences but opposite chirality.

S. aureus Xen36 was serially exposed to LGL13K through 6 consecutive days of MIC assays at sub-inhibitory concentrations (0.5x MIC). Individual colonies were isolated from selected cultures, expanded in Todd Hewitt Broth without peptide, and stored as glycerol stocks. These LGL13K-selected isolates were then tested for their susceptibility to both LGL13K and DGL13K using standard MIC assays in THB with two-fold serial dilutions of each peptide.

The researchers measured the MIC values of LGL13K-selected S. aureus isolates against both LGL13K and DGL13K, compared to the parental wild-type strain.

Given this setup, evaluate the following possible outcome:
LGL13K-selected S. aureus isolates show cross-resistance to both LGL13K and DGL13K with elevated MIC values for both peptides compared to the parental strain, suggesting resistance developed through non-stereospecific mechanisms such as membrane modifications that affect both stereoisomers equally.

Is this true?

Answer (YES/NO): NO